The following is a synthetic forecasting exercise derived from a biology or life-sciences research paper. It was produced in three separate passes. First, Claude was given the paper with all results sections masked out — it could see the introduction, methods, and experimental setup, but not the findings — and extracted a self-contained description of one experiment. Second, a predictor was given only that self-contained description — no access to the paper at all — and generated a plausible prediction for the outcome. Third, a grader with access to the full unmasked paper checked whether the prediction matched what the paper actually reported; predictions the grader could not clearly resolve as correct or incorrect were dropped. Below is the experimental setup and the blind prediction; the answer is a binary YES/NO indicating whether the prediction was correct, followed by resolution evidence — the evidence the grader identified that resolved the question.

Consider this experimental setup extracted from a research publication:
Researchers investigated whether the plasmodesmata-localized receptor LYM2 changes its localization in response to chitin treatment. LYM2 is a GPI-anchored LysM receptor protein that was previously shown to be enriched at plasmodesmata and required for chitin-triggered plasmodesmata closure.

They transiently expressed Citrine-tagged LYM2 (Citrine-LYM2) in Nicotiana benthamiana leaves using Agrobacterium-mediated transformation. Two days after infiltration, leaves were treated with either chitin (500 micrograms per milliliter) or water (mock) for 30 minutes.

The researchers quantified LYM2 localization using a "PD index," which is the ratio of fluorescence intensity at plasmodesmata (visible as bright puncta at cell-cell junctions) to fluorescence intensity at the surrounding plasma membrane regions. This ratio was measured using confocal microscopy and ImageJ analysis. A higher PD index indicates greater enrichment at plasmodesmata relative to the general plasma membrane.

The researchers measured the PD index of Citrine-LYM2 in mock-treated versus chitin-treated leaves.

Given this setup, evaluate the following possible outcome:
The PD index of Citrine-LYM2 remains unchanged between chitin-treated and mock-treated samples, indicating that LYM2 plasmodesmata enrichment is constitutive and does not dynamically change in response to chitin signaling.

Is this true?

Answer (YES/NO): NO